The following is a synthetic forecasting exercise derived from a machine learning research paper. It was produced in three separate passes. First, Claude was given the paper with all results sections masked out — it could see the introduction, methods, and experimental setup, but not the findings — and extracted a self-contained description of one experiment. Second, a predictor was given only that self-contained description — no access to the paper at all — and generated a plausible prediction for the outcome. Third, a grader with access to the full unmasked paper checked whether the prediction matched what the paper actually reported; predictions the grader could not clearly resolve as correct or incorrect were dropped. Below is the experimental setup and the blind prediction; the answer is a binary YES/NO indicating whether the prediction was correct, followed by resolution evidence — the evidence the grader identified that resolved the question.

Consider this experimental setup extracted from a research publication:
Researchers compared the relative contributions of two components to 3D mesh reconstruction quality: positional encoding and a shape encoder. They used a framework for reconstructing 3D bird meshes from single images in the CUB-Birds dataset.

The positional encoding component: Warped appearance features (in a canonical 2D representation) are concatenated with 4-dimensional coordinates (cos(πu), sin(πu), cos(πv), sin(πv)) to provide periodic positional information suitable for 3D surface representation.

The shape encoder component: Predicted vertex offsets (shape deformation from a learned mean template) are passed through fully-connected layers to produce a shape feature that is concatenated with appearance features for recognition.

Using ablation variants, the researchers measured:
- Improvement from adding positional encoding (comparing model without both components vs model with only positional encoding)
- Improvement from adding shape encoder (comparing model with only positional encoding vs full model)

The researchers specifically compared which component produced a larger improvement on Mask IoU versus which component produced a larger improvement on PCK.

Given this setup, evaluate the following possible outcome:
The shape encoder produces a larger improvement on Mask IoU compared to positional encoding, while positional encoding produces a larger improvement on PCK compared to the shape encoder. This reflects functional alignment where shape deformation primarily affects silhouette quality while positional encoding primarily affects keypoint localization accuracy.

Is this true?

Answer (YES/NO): YES